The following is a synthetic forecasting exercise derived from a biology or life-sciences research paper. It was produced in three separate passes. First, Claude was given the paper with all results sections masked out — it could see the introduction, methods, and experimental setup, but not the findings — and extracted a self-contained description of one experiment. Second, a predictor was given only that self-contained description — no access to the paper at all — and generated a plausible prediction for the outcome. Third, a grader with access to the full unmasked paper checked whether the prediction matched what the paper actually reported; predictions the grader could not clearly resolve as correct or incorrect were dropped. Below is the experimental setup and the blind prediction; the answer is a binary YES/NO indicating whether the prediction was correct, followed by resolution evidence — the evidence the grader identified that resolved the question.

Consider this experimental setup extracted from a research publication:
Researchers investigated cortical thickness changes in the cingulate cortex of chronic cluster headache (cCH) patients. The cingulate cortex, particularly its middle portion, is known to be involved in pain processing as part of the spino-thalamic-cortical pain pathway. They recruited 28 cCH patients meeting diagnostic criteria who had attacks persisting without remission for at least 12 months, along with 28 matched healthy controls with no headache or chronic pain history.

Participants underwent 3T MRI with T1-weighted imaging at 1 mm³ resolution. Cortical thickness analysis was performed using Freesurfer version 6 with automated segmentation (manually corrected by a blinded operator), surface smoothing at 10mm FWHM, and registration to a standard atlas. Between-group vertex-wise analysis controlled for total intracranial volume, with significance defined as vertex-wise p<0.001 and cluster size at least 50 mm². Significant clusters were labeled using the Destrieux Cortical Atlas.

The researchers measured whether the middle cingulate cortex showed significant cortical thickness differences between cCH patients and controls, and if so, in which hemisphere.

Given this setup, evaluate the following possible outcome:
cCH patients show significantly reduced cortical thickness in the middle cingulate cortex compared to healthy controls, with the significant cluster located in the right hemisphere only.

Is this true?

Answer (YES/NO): YES